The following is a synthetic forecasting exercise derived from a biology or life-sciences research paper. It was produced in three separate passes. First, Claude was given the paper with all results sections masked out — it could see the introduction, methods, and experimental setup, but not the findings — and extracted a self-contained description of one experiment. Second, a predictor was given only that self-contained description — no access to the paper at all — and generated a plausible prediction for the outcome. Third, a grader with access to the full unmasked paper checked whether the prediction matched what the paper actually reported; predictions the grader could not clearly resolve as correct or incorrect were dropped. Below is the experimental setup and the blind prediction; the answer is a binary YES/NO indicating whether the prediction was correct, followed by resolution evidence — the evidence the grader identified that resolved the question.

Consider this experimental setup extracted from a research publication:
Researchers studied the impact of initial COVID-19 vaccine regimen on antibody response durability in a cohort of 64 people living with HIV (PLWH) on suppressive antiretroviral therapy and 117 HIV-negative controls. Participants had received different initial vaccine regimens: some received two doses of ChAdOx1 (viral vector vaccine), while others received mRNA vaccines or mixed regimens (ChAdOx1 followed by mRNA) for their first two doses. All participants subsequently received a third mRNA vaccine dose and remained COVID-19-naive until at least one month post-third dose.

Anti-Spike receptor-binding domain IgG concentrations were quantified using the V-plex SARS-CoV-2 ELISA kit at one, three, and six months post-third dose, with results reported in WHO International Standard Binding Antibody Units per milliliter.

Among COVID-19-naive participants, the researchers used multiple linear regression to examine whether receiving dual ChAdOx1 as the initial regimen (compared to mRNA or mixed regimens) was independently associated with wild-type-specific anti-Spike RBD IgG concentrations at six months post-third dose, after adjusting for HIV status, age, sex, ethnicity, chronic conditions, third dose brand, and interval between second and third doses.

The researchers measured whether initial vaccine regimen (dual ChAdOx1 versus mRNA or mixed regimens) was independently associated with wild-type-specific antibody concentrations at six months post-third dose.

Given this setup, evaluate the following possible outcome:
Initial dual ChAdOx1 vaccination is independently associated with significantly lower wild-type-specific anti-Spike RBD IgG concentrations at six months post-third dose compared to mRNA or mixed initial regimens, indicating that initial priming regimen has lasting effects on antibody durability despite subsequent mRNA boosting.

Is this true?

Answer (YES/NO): NO